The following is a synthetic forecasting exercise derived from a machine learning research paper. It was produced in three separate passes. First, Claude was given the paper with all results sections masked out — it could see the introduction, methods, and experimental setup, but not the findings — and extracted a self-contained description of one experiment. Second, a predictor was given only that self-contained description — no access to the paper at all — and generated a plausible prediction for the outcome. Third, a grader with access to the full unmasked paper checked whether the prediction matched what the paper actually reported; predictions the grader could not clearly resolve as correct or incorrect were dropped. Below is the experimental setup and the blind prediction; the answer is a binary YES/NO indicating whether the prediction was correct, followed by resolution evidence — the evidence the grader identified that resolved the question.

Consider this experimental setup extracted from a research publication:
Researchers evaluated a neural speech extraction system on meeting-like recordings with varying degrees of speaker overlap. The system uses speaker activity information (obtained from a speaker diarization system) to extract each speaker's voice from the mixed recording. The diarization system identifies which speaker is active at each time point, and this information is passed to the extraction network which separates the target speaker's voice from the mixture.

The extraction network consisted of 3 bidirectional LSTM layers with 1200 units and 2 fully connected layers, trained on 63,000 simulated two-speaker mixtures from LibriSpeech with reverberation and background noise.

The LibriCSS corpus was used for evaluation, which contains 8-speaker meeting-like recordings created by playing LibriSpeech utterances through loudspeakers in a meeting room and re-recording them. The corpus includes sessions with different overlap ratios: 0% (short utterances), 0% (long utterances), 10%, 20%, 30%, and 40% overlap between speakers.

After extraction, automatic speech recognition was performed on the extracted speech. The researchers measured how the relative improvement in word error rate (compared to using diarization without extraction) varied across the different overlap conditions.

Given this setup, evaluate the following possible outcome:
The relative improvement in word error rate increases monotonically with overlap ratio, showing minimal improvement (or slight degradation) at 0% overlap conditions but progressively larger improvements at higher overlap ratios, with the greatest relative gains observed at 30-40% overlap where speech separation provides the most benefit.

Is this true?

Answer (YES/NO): YES